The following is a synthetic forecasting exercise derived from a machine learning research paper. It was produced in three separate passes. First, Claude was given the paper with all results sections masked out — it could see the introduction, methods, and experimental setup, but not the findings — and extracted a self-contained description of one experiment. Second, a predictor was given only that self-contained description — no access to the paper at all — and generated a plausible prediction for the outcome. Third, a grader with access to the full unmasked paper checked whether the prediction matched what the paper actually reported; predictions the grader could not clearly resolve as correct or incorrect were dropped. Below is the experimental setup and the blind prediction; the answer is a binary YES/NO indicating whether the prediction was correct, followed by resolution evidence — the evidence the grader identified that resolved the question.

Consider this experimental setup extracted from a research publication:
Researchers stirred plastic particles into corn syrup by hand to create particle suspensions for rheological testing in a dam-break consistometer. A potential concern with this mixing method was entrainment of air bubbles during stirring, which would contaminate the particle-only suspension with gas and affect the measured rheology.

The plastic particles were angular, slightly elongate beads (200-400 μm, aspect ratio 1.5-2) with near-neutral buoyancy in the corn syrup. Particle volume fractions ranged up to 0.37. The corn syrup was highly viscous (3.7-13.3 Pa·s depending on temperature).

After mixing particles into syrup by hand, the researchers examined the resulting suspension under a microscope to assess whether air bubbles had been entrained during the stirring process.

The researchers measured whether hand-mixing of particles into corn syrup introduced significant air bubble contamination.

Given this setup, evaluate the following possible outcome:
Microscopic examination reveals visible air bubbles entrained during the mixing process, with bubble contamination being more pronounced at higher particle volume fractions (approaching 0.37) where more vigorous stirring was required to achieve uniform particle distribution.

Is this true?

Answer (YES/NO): NO